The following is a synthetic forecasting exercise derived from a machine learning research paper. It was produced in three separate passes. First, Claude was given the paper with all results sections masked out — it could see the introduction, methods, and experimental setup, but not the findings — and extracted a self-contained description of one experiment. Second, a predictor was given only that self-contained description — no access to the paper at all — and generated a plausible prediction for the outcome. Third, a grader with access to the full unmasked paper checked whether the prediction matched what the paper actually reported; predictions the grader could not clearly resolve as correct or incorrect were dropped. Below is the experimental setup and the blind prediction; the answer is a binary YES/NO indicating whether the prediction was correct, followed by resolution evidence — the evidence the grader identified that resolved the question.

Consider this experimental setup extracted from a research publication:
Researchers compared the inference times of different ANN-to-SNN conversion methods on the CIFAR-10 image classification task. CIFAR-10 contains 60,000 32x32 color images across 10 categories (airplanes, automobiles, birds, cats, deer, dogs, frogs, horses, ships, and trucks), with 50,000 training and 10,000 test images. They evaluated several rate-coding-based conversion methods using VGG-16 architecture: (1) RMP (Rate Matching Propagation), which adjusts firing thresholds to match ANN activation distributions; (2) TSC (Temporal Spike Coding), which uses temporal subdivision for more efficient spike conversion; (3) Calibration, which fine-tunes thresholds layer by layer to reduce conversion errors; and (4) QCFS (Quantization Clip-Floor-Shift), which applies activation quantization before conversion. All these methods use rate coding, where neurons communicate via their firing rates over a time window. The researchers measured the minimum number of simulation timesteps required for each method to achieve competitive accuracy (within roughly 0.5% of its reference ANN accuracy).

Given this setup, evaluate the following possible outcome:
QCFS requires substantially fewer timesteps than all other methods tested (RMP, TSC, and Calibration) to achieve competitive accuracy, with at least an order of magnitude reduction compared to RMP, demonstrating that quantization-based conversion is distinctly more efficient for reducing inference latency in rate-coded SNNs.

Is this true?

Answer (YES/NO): YES